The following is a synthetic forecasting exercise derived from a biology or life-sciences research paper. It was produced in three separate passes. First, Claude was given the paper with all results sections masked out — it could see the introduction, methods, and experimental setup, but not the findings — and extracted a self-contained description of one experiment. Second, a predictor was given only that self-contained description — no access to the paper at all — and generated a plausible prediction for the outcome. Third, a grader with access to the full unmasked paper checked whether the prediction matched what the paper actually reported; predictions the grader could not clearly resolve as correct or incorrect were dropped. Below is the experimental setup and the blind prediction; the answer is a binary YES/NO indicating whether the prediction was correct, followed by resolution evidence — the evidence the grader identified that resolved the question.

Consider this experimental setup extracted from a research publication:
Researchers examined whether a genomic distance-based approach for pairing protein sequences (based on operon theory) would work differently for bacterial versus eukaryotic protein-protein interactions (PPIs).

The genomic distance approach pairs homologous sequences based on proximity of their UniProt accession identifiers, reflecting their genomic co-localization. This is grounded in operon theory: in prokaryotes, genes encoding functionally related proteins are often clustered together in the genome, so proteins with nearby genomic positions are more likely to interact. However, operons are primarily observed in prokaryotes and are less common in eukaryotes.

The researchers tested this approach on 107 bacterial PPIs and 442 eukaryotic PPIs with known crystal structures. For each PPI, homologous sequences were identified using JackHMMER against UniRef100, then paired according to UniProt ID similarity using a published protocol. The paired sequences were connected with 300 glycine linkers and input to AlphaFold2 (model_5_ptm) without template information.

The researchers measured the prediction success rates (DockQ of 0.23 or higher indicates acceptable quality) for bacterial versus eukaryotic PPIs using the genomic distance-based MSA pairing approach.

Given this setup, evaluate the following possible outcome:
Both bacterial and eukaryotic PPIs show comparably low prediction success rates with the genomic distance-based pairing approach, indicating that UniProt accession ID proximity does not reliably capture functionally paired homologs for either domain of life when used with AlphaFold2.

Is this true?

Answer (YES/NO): NO